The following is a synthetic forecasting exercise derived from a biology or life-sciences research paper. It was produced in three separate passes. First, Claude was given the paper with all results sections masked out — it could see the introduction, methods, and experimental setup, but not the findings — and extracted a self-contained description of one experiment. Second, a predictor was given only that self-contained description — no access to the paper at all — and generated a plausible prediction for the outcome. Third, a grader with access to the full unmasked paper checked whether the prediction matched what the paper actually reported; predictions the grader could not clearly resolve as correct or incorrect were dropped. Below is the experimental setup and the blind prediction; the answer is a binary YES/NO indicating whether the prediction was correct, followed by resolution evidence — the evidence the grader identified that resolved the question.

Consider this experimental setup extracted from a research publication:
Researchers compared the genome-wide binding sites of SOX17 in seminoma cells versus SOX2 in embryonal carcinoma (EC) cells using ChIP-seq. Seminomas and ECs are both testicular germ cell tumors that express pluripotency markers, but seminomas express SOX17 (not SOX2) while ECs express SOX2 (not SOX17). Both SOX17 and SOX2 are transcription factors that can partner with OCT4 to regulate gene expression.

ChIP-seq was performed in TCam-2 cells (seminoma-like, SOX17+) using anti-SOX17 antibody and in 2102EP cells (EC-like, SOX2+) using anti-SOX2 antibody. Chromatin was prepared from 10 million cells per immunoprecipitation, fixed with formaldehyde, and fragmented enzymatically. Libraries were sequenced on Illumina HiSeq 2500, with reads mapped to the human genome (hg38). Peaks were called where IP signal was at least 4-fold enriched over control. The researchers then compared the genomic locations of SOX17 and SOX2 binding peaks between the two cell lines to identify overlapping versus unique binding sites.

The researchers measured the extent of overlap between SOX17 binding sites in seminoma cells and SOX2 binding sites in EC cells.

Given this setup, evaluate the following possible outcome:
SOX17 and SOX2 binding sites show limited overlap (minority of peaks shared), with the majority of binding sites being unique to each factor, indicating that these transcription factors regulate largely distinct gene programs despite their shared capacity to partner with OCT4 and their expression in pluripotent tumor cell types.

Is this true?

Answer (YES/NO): YES